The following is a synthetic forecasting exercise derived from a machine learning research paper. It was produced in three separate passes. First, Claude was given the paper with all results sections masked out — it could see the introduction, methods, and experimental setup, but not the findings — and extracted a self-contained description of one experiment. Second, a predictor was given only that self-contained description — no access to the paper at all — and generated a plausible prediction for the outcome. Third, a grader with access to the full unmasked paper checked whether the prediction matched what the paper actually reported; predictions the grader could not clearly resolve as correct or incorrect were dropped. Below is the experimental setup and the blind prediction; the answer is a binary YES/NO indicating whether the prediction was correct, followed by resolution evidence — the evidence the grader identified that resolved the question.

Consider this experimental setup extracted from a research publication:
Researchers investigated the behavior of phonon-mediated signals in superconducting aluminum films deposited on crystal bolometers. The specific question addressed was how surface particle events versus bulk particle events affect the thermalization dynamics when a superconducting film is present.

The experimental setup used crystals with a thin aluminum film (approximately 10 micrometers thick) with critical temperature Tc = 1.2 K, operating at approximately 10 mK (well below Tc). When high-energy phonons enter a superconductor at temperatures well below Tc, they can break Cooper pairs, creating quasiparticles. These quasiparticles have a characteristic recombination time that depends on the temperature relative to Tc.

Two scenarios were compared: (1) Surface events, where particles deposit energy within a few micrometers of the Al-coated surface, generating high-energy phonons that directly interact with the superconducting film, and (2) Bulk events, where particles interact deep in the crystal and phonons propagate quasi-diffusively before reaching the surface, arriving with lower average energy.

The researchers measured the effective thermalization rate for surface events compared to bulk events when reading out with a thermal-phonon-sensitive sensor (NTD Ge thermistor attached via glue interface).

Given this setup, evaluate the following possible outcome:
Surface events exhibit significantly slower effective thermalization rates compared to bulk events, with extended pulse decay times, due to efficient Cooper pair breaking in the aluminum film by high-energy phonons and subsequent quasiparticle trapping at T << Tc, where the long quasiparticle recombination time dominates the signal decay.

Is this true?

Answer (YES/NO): NO